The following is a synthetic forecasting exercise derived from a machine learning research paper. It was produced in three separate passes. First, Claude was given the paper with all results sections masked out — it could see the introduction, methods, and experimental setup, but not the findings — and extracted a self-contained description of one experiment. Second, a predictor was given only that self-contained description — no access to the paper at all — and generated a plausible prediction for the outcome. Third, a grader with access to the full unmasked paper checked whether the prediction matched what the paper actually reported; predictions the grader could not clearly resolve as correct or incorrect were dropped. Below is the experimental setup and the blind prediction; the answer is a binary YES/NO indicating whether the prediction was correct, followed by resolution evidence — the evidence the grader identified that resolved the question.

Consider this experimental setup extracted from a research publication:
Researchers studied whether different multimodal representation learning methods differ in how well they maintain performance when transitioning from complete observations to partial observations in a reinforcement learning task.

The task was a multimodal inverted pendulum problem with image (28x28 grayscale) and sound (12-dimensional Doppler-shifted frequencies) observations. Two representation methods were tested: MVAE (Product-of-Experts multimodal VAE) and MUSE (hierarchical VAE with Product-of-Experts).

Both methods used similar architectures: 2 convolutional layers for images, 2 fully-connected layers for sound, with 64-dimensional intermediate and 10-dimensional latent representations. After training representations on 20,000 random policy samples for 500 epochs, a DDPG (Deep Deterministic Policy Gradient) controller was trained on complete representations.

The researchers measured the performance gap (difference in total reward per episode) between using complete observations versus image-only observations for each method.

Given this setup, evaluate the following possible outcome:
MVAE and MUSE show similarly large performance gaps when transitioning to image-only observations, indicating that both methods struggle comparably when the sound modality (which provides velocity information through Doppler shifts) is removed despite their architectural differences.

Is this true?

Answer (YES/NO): NO